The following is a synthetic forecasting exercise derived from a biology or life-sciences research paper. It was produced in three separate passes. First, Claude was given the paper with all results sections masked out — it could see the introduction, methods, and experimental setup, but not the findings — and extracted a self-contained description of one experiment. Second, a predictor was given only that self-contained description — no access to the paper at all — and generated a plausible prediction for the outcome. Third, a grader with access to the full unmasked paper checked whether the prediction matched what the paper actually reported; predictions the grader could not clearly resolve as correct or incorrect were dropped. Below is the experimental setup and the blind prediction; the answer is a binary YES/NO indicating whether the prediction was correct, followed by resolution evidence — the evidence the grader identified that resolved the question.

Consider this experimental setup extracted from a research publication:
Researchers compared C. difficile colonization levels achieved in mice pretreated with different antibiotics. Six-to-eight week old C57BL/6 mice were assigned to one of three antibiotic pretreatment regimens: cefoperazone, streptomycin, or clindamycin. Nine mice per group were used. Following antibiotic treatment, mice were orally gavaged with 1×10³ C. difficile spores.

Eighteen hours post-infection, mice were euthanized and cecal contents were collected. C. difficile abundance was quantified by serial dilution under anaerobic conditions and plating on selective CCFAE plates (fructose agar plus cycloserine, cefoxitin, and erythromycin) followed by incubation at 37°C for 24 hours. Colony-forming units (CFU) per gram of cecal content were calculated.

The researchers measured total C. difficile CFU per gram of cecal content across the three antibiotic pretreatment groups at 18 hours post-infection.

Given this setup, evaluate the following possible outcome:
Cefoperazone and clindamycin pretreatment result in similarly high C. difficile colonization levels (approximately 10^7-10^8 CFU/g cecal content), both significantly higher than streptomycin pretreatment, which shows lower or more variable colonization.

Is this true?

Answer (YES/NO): NO